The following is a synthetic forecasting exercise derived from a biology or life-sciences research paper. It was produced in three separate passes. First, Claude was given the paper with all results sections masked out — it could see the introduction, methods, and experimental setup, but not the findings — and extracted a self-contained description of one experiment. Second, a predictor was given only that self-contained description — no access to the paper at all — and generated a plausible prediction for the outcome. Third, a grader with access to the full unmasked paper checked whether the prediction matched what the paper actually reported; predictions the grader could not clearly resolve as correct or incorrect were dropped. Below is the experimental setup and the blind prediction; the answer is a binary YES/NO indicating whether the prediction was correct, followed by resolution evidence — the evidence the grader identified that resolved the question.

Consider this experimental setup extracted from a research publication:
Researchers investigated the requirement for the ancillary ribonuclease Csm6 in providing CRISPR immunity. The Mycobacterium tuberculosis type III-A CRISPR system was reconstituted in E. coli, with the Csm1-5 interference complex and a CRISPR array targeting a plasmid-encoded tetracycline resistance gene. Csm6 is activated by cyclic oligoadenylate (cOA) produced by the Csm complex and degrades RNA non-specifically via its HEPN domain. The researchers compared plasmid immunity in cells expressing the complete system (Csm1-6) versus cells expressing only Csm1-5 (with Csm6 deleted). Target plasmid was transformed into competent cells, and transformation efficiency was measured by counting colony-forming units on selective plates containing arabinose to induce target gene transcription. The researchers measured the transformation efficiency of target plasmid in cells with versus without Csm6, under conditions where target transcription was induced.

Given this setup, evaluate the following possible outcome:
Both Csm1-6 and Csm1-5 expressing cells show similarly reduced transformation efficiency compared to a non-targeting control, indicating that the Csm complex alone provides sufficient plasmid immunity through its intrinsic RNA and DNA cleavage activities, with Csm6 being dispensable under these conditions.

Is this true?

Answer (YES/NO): NO